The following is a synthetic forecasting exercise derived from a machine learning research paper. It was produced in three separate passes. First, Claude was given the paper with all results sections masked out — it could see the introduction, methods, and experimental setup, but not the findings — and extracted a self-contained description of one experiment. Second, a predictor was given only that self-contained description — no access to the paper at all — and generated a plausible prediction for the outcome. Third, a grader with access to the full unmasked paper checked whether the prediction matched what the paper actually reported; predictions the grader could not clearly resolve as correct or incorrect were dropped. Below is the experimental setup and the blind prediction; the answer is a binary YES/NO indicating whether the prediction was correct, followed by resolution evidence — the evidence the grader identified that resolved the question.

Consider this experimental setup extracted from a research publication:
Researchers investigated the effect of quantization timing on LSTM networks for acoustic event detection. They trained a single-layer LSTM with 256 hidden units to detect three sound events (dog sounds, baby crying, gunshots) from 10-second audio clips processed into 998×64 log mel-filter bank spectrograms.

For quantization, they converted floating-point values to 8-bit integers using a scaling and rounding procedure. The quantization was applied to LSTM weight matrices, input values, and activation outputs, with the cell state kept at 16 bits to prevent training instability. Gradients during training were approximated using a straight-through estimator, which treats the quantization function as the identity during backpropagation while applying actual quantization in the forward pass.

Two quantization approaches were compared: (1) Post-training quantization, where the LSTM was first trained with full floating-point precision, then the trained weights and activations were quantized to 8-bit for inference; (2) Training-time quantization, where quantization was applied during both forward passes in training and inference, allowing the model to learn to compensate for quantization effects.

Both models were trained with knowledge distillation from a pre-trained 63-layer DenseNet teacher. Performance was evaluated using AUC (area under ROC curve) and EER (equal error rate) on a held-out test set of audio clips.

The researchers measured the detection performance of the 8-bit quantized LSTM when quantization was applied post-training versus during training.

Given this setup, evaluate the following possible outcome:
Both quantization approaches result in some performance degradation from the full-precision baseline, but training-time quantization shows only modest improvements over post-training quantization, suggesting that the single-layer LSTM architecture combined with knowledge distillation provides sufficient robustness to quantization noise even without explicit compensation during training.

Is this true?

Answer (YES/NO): NO